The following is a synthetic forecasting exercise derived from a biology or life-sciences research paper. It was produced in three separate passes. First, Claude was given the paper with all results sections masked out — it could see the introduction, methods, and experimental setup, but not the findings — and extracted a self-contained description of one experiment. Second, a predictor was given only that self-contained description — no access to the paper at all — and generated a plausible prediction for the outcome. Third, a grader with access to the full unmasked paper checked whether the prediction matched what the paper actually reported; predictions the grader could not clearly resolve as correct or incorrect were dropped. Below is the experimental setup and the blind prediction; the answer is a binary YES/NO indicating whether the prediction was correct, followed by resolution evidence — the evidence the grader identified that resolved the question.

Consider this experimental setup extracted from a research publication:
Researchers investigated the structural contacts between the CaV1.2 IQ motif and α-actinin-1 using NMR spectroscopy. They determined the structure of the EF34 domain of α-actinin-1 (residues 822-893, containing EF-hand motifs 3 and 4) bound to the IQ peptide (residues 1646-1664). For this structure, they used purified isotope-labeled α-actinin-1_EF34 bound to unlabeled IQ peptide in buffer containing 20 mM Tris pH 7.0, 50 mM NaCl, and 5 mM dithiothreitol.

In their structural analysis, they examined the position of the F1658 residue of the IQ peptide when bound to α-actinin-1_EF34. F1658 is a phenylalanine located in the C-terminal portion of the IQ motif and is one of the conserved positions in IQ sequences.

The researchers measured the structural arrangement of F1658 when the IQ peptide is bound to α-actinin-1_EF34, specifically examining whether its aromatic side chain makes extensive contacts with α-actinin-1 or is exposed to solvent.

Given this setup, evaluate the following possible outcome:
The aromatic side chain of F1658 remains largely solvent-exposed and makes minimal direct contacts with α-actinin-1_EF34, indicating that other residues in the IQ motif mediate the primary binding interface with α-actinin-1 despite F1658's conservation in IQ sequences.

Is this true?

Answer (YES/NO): YES